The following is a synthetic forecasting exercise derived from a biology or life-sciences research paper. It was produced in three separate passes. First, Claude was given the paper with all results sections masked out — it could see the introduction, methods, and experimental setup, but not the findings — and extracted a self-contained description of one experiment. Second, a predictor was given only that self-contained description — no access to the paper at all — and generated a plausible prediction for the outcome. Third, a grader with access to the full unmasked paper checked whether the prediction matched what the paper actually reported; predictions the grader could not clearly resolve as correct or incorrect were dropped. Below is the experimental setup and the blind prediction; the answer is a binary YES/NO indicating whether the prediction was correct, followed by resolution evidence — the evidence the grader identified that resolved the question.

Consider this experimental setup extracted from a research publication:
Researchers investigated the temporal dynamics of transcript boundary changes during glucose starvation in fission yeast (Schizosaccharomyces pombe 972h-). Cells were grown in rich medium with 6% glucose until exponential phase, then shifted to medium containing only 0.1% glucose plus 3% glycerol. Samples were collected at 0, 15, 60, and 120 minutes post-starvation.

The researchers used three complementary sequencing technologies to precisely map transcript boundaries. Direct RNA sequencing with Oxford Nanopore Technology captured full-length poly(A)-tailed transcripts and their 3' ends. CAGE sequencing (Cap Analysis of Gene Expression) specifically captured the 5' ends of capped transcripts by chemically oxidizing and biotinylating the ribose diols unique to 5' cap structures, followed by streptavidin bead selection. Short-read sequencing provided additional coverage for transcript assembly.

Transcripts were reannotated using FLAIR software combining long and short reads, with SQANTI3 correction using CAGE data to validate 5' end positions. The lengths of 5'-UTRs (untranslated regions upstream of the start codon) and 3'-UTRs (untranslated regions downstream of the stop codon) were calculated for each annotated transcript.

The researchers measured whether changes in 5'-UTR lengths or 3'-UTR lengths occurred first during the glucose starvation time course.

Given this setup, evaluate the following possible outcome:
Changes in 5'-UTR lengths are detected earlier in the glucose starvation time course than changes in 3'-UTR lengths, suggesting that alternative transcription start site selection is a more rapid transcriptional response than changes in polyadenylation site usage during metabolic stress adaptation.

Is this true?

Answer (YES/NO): NO